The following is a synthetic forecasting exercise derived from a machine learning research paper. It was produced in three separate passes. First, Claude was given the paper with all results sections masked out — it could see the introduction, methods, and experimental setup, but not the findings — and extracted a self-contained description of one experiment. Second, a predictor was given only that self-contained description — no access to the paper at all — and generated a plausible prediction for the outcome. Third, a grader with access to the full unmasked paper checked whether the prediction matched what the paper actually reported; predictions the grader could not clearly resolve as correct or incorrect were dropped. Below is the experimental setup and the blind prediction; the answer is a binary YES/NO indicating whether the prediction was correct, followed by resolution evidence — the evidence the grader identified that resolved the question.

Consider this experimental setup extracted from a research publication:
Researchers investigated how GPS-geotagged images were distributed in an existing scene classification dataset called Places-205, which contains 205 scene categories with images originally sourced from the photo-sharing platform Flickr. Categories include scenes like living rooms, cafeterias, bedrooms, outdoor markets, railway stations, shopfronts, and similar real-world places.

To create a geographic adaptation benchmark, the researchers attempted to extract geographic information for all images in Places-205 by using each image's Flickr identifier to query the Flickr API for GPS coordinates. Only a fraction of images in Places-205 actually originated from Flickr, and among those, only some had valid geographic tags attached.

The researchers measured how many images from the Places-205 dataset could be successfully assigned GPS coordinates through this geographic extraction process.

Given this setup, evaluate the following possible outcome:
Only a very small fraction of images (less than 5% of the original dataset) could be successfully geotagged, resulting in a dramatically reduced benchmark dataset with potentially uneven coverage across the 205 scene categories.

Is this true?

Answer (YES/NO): NO